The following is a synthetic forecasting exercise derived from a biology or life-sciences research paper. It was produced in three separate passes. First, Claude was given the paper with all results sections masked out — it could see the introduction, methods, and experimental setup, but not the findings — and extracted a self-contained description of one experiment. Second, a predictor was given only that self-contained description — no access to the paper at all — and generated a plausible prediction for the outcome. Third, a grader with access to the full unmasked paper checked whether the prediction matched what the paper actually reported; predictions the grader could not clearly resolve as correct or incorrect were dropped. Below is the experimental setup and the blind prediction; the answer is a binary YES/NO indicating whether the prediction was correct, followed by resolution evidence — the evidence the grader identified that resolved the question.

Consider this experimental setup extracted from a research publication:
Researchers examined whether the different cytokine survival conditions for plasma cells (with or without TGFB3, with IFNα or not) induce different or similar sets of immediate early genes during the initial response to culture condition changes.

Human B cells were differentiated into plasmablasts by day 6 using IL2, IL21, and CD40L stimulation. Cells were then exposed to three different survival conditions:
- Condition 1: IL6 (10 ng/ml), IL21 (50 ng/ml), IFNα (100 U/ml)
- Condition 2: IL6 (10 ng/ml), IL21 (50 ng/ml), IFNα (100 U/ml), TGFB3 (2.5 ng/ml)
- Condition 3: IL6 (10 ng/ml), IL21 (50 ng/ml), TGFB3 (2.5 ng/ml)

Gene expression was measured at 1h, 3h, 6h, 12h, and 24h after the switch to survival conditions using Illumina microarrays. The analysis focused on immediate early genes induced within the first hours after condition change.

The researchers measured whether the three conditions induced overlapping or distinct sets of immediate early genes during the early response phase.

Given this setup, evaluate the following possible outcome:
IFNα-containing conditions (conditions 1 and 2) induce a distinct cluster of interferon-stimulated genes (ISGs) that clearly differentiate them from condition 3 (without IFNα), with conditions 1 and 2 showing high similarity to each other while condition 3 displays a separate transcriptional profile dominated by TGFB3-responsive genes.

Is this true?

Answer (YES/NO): NO